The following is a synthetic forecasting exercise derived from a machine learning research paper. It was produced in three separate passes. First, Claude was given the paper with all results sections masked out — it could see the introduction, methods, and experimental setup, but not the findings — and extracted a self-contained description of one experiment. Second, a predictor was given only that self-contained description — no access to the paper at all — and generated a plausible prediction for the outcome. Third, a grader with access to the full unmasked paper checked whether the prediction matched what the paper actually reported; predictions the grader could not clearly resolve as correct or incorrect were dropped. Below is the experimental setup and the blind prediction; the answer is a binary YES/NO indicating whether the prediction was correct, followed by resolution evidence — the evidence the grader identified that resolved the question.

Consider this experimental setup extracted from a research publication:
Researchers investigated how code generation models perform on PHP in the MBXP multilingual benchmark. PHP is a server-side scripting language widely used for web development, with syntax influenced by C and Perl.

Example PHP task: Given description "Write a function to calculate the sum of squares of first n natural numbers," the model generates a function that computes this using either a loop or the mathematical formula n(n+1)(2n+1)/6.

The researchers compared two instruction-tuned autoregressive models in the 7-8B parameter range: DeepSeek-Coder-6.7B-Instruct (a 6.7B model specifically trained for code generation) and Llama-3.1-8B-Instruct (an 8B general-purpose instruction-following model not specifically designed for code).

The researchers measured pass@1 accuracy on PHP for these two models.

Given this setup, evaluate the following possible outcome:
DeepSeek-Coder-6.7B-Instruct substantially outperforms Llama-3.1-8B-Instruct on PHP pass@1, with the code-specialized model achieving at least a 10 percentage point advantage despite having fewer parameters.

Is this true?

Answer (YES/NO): NO